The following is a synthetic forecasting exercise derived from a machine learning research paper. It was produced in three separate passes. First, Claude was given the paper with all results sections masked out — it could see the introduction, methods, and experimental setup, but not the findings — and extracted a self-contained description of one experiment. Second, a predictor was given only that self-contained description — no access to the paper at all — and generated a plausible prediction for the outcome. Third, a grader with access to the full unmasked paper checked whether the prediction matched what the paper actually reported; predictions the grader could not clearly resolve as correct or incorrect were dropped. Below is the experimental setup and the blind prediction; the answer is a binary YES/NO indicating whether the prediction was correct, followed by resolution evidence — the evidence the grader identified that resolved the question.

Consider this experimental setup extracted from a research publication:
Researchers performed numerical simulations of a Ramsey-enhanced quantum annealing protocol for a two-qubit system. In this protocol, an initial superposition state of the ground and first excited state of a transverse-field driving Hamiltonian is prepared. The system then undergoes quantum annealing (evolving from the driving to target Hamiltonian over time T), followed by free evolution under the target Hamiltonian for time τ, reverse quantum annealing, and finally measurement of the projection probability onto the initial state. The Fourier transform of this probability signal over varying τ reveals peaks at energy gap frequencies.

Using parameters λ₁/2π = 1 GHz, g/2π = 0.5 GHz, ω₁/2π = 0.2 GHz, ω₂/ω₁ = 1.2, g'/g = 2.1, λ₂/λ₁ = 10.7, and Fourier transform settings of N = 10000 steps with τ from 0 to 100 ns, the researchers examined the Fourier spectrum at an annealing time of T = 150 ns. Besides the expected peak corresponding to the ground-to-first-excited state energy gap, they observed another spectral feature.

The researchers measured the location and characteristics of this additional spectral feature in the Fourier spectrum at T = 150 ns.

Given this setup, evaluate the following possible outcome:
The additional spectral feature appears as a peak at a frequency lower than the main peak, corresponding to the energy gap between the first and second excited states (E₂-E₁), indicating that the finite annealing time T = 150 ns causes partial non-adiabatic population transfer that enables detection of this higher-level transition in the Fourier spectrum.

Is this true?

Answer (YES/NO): NO